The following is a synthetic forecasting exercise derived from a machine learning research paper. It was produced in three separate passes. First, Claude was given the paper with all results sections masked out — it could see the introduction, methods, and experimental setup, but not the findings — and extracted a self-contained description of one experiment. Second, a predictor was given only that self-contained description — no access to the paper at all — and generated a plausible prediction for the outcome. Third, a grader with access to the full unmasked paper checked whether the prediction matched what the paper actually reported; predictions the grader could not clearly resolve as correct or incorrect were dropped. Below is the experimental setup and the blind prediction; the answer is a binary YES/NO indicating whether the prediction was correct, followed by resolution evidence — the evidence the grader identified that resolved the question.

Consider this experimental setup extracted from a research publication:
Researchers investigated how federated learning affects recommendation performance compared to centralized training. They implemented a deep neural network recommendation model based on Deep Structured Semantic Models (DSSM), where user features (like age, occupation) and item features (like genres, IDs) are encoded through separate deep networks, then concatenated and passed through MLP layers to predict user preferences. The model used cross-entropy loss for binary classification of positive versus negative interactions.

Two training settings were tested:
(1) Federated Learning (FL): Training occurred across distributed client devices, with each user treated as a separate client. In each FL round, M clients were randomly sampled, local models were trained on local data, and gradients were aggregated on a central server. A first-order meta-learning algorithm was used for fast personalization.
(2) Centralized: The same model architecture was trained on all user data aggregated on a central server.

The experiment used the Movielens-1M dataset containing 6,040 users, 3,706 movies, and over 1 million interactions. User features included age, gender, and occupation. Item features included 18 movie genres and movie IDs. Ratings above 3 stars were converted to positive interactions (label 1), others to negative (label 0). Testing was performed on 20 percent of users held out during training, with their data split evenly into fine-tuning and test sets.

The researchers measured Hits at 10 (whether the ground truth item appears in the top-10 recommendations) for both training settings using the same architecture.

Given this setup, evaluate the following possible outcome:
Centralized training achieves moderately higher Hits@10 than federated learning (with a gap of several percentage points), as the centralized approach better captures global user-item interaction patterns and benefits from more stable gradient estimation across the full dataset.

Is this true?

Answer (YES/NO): NO